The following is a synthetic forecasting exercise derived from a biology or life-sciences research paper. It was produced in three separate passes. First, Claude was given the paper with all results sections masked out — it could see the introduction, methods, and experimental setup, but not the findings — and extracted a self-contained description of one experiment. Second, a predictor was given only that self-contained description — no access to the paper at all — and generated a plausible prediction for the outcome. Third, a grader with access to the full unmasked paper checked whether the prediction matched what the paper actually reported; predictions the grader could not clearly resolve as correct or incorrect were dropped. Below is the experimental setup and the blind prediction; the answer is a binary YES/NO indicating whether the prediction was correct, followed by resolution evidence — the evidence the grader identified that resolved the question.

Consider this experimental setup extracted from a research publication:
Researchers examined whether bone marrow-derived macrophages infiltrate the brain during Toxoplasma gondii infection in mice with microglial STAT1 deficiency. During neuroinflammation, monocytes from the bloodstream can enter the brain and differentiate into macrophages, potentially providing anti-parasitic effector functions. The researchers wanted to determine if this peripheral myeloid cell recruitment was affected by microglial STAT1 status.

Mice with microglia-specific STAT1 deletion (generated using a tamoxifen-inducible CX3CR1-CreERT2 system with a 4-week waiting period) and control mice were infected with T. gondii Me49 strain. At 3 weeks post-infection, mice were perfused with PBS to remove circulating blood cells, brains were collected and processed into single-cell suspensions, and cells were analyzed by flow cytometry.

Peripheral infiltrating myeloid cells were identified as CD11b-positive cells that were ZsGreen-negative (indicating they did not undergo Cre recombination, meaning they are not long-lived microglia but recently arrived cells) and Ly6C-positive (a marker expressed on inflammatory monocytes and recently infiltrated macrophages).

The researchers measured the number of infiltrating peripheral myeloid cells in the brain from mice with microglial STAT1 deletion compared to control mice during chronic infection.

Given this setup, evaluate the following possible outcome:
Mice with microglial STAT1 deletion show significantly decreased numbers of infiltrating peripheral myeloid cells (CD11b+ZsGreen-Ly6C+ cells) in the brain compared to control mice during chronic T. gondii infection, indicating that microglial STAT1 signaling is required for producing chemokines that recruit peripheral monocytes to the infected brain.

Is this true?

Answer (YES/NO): NO